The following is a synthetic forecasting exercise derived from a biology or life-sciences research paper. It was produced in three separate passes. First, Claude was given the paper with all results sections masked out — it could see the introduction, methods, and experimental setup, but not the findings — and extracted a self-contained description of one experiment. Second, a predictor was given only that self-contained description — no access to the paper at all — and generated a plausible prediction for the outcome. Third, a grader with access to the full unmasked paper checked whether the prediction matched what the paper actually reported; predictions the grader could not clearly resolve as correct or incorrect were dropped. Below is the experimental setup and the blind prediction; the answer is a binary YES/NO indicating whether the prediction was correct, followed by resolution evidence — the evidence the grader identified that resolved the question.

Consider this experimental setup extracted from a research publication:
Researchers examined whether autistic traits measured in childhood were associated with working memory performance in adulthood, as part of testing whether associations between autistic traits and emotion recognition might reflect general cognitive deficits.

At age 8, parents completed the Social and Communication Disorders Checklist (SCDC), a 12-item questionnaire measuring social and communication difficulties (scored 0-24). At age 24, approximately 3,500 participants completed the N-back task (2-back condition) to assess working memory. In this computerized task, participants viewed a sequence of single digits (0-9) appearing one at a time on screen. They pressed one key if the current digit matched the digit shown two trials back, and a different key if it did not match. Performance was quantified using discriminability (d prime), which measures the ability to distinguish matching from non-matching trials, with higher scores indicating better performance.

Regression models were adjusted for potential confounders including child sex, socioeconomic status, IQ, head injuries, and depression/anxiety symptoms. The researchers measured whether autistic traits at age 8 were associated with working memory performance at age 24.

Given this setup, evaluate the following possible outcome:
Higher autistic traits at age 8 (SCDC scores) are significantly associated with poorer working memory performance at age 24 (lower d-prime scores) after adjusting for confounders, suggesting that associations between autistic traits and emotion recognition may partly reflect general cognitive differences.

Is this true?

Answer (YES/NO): NO